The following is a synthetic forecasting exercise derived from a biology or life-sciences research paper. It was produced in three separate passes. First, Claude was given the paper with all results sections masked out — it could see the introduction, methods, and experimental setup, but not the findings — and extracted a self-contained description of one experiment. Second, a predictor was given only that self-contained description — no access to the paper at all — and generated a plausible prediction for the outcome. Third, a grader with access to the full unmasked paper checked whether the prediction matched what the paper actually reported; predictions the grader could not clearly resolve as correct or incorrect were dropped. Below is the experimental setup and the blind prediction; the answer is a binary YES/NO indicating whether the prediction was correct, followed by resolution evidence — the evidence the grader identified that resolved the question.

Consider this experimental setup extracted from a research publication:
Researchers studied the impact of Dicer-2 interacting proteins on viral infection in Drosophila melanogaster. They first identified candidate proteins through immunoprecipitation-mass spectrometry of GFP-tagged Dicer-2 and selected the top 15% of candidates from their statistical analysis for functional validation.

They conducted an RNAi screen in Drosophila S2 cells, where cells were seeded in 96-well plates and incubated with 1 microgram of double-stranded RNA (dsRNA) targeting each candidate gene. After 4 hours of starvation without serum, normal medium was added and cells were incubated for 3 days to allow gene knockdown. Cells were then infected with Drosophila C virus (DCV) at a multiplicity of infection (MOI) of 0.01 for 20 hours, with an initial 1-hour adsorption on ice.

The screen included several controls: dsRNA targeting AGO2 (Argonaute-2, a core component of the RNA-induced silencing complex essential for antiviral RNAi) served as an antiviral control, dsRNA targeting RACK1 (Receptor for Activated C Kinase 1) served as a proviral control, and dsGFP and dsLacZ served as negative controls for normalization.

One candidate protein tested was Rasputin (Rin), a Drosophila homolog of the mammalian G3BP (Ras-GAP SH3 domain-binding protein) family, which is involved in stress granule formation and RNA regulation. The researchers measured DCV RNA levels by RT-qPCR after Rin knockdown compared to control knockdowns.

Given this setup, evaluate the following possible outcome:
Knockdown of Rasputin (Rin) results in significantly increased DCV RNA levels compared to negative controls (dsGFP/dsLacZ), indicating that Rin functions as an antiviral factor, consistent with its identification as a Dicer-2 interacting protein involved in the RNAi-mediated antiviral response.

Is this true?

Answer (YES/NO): YES